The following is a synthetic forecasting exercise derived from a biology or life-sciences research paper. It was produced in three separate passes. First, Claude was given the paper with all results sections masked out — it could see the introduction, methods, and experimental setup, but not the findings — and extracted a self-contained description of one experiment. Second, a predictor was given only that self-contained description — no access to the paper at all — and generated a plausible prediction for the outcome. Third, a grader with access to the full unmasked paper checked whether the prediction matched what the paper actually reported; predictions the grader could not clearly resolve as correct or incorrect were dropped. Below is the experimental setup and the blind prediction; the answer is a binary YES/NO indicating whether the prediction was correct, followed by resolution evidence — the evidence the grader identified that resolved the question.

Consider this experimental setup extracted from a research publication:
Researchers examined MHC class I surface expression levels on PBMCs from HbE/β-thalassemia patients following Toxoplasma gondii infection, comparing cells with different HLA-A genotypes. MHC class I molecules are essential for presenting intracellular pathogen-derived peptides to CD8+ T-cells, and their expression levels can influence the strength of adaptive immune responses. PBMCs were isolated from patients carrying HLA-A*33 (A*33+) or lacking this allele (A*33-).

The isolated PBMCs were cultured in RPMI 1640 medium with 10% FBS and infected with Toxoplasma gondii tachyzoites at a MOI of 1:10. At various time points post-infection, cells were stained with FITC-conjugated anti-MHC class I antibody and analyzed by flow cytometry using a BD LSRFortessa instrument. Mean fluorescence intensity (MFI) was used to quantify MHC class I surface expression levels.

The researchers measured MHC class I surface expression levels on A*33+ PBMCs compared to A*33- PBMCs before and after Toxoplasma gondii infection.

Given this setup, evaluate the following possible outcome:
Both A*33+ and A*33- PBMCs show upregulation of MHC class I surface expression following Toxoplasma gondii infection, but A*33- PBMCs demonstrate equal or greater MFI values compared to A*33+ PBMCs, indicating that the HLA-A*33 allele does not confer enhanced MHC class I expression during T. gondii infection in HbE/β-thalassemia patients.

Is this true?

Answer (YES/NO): NO